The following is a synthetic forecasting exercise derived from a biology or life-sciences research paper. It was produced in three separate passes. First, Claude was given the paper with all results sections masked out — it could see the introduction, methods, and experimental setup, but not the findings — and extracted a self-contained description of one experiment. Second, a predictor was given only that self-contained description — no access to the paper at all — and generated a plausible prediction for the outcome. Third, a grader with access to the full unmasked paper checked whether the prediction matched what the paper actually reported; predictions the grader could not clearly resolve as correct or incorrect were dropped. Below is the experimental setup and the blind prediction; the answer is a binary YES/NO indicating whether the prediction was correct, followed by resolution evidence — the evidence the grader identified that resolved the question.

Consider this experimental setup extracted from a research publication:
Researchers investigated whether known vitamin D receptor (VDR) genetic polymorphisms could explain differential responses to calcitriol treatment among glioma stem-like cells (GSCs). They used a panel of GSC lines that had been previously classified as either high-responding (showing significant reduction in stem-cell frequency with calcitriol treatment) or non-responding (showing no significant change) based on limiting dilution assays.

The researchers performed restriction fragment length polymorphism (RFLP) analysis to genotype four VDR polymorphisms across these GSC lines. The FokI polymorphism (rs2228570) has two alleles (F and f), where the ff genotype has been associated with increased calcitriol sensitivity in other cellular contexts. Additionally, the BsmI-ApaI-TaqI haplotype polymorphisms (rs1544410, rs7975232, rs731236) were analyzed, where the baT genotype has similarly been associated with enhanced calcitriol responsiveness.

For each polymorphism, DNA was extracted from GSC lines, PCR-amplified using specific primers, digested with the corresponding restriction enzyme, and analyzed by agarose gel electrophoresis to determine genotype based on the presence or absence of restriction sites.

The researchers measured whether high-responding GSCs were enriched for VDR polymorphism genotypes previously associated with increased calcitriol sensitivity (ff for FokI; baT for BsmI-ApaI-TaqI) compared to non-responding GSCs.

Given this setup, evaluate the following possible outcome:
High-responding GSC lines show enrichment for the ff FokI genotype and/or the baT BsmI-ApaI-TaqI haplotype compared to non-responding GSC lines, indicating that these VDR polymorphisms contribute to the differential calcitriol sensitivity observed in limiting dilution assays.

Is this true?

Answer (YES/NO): YES